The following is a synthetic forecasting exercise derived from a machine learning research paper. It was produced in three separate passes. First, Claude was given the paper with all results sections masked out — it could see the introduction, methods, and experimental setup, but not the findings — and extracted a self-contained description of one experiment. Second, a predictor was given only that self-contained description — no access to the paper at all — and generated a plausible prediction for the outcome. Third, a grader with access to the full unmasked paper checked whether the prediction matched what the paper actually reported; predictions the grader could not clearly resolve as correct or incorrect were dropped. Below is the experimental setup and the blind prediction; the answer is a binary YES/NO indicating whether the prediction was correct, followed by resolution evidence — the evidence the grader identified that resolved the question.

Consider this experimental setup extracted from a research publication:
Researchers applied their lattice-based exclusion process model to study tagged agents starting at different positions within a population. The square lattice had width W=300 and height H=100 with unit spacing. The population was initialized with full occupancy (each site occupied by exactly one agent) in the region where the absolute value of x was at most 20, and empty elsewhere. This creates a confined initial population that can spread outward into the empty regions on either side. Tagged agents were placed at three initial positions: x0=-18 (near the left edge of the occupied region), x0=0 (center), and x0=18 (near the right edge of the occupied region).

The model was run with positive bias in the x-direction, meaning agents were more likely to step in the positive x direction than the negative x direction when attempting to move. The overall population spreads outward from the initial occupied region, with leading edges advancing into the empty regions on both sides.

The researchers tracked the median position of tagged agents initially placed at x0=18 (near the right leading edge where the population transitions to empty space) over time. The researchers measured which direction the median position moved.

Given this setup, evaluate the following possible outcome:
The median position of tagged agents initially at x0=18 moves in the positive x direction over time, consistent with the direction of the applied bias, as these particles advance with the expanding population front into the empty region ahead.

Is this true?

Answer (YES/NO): YES